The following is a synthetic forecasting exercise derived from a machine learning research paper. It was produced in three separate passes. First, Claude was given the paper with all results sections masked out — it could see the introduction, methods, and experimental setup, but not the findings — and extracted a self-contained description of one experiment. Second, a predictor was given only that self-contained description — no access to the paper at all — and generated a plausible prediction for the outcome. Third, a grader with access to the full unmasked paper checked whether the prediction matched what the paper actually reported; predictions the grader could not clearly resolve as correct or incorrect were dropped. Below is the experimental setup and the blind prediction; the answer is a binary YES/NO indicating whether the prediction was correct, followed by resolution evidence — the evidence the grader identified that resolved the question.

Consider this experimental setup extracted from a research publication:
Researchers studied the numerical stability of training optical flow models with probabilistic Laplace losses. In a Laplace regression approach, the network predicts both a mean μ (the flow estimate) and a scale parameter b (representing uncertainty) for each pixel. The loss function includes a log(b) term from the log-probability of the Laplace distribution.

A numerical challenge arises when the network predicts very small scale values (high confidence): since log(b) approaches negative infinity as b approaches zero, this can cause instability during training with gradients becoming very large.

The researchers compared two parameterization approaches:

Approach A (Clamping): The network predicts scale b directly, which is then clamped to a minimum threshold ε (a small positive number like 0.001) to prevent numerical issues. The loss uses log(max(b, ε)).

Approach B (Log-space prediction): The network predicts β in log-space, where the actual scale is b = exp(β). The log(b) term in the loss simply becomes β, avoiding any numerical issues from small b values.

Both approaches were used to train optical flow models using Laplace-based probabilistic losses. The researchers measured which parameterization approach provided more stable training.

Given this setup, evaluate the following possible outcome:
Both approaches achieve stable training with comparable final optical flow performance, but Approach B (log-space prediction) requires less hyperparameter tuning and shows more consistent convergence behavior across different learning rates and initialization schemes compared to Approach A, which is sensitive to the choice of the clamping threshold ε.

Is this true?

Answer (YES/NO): NO